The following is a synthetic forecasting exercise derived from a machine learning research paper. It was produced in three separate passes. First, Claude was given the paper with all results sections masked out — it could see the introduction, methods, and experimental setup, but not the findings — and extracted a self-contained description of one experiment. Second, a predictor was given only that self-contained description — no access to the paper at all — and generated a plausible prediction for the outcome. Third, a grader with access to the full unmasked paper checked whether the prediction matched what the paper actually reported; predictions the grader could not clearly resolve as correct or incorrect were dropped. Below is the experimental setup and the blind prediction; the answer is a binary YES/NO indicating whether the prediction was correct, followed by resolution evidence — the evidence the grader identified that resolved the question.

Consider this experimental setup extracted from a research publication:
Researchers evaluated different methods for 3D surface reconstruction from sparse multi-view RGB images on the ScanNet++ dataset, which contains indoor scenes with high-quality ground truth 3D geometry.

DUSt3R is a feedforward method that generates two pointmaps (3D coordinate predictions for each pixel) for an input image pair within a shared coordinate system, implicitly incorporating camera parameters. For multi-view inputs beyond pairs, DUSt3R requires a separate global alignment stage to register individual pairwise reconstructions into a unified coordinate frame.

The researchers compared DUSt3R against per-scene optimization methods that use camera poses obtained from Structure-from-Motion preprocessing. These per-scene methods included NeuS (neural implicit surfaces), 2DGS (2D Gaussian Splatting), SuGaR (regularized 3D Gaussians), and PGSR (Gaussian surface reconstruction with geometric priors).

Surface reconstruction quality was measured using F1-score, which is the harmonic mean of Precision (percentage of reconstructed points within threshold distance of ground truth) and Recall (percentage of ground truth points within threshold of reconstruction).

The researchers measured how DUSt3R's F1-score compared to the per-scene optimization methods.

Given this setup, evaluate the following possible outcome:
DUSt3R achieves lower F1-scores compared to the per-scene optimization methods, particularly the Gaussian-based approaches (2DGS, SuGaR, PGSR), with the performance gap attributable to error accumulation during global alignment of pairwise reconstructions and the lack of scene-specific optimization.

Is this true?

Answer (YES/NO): YES